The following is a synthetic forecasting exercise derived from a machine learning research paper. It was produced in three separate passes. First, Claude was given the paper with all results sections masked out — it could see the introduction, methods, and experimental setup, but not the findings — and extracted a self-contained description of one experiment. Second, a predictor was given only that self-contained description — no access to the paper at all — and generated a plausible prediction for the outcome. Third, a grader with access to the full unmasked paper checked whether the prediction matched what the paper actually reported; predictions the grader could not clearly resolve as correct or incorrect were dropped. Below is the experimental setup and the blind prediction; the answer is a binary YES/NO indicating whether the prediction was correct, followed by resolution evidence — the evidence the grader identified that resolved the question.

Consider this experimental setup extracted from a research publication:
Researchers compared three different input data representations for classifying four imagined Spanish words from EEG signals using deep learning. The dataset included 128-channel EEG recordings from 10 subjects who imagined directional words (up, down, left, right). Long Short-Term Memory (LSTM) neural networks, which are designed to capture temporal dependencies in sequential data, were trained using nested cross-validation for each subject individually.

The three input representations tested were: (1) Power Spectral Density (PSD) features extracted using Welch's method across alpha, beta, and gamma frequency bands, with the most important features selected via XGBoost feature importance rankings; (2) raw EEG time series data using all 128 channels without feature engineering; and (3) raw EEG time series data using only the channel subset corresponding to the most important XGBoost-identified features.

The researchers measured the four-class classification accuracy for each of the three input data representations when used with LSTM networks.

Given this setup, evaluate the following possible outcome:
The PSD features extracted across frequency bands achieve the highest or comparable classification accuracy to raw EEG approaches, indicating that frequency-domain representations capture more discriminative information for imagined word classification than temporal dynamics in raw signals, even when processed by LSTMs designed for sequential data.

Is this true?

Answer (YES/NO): YES